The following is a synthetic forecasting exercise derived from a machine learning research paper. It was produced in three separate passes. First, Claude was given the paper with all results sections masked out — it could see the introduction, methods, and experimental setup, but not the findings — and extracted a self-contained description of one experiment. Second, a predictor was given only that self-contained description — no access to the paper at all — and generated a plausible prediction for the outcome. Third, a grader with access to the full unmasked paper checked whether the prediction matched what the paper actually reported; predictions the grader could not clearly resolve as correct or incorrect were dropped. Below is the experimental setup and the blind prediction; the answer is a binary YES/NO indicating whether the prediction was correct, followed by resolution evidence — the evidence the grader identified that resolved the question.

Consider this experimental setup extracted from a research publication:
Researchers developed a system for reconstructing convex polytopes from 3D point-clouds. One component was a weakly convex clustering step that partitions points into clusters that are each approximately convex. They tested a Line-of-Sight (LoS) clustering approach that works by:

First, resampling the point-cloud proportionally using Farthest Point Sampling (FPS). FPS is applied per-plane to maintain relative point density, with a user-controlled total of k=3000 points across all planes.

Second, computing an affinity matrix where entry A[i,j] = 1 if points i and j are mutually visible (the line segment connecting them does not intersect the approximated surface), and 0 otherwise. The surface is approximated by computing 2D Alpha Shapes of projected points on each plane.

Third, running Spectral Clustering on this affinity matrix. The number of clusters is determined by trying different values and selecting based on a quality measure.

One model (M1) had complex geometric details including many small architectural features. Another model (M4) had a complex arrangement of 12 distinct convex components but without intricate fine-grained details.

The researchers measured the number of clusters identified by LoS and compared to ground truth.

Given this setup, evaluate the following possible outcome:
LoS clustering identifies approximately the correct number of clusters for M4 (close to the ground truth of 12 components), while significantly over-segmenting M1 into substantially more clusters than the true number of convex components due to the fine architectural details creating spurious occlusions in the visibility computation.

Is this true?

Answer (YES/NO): NO